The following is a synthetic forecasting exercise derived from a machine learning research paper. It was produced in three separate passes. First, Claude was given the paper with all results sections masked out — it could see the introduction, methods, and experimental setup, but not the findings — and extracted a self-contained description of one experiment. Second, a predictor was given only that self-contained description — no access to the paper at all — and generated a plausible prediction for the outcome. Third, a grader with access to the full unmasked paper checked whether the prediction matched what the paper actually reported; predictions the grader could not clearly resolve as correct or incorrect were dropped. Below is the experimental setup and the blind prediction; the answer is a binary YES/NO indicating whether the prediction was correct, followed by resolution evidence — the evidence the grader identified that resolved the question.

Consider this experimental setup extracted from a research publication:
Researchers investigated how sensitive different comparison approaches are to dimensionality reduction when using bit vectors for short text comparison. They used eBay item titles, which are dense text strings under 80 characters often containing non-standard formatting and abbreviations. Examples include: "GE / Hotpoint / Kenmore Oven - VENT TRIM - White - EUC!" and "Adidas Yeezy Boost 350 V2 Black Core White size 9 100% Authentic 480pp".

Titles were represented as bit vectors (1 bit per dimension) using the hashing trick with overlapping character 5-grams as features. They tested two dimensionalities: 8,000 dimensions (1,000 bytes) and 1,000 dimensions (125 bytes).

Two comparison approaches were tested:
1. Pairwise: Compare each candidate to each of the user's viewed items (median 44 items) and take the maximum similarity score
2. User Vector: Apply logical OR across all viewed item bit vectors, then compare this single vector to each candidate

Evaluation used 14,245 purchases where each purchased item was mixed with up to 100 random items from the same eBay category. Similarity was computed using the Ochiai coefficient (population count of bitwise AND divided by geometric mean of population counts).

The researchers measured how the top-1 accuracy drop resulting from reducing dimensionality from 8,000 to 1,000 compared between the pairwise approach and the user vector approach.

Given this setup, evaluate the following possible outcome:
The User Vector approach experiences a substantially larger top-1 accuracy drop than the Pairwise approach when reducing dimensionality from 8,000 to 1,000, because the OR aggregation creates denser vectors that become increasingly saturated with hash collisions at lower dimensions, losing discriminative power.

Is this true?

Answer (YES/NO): YES